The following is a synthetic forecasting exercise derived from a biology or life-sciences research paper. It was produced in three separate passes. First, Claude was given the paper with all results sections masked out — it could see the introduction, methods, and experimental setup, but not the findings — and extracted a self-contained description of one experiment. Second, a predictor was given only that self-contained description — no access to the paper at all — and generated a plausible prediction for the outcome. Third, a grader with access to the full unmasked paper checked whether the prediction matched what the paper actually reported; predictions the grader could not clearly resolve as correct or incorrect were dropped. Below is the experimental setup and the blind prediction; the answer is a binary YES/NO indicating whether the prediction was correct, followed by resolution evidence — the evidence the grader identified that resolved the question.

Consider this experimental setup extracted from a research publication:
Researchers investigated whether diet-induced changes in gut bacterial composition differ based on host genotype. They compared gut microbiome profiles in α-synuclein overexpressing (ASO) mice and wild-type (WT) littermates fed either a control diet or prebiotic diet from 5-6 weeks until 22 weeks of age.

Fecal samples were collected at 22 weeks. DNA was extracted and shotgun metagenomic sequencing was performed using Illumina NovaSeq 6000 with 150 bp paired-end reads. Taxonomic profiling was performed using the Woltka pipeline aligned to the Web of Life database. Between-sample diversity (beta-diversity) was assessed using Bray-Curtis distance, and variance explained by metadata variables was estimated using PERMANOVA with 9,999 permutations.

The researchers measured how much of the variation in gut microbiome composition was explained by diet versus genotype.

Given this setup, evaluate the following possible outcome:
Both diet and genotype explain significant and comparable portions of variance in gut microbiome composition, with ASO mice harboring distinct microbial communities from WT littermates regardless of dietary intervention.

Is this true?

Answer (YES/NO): NO